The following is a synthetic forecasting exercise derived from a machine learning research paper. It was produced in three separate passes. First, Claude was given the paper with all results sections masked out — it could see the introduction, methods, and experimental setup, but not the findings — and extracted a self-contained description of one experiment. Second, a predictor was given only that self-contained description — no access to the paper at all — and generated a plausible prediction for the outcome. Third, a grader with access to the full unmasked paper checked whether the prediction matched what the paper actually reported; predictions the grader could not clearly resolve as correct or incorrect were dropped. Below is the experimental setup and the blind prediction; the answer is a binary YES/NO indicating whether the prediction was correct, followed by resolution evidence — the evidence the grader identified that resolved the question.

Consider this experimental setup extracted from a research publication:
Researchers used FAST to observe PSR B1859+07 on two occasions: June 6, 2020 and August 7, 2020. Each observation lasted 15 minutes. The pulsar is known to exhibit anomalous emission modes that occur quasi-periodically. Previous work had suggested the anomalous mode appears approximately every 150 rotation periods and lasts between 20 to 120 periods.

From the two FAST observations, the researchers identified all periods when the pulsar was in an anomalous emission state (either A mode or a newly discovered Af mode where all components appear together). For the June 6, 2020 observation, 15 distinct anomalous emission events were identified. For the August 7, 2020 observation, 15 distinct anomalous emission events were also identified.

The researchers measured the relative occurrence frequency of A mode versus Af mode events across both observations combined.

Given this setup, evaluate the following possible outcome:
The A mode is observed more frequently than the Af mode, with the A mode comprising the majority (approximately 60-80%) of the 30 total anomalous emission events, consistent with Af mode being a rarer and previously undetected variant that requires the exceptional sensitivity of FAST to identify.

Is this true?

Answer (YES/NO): NO